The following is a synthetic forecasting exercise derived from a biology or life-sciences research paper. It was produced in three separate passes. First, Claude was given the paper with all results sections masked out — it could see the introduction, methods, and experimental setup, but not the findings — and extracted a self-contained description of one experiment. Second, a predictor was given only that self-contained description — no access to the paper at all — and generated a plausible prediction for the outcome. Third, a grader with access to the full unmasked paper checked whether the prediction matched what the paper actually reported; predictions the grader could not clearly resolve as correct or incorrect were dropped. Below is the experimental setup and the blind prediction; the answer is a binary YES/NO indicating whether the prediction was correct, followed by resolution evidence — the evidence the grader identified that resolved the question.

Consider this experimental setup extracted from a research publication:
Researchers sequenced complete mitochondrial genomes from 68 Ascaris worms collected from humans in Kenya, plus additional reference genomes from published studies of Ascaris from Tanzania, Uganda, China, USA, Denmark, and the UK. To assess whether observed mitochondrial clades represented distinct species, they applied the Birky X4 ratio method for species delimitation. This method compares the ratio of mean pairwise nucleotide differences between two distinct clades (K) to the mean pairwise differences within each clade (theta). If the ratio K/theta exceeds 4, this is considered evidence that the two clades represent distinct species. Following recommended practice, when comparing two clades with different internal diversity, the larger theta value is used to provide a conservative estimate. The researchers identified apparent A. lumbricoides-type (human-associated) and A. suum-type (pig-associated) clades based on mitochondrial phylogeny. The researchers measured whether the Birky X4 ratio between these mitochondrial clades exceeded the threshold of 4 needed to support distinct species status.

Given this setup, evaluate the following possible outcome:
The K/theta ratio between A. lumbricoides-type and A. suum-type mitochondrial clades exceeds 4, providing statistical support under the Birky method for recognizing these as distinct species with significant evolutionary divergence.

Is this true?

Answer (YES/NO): NO